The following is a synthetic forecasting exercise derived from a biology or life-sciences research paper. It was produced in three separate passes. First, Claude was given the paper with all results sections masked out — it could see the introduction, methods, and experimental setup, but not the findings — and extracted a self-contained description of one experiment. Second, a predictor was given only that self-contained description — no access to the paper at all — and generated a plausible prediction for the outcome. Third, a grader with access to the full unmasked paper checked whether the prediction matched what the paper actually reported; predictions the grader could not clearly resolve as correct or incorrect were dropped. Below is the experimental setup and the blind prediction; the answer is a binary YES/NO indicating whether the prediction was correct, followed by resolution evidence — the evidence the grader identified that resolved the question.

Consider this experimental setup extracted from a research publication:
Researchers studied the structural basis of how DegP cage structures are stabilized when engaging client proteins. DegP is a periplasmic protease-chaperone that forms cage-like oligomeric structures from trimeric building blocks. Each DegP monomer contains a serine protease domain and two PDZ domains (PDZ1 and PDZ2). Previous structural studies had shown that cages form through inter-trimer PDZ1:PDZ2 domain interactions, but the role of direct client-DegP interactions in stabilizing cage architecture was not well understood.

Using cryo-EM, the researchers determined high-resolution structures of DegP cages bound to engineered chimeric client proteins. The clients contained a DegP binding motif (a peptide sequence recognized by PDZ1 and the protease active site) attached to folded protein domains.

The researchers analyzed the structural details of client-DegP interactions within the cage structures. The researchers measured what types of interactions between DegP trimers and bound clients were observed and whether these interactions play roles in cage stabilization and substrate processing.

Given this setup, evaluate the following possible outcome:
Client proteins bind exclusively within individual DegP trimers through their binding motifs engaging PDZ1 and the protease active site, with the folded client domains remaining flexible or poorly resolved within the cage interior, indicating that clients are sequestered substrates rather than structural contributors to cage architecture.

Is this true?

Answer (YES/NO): NO